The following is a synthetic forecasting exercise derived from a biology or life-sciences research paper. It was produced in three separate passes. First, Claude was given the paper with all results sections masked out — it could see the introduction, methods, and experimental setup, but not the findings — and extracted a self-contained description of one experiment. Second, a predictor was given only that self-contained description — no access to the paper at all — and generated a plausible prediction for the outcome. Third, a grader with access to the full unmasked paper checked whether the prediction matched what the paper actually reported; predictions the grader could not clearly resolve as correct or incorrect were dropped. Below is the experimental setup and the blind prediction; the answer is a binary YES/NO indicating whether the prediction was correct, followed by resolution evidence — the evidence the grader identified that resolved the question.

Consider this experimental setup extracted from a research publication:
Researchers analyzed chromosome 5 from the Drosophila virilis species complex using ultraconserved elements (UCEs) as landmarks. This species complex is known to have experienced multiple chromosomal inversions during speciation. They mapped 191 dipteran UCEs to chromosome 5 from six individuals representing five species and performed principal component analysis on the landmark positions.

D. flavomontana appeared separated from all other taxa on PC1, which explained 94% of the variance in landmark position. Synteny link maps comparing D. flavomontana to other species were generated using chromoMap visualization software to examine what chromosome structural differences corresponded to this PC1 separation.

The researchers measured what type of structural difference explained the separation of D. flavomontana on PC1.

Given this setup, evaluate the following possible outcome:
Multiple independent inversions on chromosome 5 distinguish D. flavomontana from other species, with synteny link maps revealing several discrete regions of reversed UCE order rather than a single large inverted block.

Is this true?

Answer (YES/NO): NO